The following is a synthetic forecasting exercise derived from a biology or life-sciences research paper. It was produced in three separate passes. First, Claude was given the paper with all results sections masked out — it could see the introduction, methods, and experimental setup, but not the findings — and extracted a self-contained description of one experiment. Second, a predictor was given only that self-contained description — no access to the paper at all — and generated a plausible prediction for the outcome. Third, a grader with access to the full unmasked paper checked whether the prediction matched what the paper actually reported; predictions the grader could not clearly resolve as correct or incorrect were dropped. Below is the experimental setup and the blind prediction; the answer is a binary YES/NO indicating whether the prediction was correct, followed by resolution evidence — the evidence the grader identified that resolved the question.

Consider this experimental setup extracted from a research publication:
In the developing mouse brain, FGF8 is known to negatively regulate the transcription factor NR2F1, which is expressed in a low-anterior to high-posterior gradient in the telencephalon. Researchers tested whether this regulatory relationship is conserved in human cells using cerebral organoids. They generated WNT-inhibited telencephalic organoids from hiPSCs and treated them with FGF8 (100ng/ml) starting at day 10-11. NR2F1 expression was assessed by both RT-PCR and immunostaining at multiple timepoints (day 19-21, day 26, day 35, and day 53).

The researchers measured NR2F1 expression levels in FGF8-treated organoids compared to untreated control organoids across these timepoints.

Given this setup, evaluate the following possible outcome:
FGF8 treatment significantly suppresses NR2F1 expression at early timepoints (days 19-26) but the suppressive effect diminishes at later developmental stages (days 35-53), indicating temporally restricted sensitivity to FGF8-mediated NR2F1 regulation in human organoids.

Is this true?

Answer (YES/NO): NO